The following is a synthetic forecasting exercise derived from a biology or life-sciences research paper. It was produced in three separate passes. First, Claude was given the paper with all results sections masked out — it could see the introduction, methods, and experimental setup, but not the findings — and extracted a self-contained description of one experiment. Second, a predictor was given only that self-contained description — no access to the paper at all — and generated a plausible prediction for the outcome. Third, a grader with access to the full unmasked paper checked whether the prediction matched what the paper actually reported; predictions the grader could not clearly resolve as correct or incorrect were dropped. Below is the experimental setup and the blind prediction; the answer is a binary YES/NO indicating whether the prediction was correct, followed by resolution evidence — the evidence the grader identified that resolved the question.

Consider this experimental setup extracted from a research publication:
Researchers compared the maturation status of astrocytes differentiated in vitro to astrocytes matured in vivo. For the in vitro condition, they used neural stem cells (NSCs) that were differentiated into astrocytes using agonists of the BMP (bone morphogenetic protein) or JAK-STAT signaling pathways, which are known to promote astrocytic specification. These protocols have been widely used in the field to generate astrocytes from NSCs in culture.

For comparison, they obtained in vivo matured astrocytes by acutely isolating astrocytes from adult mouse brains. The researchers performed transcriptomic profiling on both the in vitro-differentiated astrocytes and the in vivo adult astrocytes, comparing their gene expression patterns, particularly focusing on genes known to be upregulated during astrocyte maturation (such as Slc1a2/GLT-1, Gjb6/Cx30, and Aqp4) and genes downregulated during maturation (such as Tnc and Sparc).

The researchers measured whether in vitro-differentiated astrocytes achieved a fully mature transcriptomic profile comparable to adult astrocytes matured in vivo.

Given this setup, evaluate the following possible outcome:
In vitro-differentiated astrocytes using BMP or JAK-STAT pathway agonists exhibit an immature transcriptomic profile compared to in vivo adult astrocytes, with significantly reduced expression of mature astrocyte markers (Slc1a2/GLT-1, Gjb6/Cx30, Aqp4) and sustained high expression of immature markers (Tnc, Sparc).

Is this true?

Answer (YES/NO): NO